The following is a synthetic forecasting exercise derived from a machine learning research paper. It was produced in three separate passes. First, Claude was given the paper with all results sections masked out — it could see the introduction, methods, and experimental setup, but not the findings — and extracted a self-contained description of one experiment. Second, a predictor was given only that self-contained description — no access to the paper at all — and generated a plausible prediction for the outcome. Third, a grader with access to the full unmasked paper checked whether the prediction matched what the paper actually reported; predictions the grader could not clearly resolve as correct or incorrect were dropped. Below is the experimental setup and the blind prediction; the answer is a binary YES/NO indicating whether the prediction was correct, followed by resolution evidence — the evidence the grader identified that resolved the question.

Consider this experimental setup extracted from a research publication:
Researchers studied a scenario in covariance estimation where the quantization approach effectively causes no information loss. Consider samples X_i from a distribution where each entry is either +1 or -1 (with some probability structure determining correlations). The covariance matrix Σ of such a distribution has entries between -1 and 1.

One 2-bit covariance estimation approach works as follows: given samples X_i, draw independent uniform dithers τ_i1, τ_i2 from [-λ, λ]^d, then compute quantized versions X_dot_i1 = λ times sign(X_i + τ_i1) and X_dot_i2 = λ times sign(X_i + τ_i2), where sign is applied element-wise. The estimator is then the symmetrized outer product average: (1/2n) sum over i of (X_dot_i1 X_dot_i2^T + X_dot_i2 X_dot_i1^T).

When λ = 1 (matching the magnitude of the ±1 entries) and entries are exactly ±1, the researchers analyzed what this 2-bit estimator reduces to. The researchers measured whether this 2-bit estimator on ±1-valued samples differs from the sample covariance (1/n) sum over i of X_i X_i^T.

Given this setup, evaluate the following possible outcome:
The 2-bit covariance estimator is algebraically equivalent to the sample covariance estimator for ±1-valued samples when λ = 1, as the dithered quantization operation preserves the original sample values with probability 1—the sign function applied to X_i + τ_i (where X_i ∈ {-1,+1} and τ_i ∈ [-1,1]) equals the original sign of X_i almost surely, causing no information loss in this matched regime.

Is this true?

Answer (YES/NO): YES